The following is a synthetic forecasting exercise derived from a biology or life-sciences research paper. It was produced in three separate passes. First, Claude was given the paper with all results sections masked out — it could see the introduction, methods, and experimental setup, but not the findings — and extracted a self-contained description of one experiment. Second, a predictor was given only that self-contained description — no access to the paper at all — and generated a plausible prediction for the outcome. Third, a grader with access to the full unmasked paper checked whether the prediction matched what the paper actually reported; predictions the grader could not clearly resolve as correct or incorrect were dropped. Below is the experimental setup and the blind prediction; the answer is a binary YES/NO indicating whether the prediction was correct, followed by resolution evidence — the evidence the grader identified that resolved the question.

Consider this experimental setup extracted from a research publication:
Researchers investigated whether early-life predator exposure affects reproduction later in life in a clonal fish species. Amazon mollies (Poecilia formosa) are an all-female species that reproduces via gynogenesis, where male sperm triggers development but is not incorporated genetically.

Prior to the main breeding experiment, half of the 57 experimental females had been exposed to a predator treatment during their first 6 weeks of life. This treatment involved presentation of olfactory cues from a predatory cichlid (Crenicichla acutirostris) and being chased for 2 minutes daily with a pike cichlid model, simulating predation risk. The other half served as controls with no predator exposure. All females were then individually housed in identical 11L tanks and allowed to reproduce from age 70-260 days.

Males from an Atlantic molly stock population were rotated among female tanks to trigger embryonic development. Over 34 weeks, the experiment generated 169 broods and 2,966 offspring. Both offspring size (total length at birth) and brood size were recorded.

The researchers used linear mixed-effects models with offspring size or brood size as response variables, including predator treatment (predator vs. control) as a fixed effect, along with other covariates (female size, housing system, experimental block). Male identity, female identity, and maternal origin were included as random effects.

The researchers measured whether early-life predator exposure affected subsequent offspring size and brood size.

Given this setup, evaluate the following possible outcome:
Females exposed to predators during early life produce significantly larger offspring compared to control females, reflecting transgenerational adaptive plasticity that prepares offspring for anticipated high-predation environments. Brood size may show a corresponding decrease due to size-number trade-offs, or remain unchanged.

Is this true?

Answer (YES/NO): NO